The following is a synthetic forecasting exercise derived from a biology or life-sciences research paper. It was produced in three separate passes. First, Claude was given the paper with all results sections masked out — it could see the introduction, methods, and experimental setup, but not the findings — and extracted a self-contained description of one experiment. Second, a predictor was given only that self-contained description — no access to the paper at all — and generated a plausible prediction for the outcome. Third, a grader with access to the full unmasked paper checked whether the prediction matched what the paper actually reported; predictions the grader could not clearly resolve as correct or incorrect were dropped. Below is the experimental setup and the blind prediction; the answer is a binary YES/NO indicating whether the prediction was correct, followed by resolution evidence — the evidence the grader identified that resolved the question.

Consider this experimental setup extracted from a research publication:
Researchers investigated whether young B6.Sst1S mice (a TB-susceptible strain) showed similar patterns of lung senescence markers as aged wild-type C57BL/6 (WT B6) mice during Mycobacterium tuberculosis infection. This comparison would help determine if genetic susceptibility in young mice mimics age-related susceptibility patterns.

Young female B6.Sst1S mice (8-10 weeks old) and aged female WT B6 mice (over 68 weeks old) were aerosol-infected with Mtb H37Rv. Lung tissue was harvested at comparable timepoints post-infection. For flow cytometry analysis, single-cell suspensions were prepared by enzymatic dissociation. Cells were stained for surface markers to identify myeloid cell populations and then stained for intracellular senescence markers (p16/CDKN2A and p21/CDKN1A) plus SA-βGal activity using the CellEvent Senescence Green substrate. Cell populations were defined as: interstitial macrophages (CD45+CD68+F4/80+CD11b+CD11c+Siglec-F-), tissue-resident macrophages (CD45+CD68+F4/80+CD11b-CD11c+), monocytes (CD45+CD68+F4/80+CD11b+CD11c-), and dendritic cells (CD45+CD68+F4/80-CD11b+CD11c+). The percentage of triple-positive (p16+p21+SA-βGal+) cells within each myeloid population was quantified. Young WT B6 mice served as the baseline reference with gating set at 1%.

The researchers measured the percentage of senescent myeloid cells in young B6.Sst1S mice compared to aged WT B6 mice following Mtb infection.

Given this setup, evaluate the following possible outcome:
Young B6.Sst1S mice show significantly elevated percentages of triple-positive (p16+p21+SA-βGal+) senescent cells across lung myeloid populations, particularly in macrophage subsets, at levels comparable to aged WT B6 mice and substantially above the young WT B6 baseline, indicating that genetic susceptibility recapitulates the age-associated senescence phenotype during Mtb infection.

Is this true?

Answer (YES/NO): YES